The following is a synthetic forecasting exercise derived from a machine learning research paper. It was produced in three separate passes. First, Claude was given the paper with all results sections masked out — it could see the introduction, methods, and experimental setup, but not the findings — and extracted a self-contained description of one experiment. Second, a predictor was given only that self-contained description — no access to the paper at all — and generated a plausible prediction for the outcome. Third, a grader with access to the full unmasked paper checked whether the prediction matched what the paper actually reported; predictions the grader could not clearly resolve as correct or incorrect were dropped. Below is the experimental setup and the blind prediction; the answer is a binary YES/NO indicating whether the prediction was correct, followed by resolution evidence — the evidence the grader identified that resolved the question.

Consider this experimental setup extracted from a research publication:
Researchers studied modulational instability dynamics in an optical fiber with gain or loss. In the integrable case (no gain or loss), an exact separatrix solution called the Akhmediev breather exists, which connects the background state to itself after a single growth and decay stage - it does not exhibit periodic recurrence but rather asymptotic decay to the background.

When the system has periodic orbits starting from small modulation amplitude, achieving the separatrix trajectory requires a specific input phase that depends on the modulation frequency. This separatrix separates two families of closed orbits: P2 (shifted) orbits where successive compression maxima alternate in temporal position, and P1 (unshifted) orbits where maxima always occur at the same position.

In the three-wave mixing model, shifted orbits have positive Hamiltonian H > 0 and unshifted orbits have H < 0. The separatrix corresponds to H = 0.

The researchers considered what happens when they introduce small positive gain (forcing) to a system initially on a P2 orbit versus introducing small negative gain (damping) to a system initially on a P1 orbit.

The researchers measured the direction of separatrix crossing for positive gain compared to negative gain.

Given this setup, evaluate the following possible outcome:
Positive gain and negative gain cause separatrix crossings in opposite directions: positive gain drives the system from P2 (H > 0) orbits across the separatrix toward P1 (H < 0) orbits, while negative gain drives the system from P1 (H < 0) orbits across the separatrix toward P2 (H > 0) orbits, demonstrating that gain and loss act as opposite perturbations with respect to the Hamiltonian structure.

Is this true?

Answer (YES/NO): YES